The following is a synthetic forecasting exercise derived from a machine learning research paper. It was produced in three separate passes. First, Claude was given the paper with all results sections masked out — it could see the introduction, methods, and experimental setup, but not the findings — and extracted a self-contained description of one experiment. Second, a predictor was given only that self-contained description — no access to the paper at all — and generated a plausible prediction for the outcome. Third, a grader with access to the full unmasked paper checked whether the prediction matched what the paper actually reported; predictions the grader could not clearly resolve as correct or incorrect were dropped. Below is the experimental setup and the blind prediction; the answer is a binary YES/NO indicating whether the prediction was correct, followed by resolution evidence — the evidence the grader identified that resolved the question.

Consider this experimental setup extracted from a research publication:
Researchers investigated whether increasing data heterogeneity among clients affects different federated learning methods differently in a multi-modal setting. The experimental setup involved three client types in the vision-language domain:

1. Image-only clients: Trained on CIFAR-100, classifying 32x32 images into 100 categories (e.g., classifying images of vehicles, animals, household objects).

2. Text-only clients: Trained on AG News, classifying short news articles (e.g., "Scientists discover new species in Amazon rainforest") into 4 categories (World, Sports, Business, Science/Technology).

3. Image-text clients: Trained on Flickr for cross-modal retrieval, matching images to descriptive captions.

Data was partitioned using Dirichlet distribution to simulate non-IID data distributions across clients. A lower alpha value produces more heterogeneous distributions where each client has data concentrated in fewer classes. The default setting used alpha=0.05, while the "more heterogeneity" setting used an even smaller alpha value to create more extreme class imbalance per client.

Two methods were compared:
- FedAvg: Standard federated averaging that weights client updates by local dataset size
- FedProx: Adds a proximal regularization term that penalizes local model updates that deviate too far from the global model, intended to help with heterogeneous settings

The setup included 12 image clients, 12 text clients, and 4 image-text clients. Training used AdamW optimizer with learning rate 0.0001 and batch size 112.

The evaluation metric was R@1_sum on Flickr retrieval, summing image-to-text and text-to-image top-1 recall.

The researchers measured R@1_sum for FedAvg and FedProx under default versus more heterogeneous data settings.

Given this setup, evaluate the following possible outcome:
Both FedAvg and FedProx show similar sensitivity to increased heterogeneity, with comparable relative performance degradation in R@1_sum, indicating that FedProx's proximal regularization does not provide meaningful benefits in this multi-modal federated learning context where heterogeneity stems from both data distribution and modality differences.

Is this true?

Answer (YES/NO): NO